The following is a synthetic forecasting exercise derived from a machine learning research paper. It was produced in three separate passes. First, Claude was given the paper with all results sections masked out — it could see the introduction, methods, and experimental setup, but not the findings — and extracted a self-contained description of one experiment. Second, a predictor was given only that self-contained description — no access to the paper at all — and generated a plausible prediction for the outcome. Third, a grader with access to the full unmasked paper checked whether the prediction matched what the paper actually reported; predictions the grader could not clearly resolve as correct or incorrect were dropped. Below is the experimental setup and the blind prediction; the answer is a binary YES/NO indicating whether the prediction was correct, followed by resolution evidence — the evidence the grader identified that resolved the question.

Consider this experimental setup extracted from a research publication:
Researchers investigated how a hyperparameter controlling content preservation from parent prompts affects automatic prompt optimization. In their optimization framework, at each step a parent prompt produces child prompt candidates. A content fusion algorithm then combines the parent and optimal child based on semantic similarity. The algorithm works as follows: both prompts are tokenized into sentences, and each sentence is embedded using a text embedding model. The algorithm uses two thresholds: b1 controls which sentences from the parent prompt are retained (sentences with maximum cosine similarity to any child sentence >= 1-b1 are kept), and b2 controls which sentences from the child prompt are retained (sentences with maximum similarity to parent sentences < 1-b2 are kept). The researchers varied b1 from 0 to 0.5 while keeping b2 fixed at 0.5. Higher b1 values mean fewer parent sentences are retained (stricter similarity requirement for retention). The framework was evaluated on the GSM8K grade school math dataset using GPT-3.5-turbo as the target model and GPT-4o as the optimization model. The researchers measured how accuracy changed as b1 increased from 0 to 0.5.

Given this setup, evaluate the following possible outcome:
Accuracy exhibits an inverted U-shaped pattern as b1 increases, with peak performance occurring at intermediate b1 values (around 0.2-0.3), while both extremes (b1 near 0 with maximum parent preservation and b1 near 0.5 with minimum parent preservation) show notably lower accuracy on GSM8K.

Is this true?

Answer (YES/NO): NO